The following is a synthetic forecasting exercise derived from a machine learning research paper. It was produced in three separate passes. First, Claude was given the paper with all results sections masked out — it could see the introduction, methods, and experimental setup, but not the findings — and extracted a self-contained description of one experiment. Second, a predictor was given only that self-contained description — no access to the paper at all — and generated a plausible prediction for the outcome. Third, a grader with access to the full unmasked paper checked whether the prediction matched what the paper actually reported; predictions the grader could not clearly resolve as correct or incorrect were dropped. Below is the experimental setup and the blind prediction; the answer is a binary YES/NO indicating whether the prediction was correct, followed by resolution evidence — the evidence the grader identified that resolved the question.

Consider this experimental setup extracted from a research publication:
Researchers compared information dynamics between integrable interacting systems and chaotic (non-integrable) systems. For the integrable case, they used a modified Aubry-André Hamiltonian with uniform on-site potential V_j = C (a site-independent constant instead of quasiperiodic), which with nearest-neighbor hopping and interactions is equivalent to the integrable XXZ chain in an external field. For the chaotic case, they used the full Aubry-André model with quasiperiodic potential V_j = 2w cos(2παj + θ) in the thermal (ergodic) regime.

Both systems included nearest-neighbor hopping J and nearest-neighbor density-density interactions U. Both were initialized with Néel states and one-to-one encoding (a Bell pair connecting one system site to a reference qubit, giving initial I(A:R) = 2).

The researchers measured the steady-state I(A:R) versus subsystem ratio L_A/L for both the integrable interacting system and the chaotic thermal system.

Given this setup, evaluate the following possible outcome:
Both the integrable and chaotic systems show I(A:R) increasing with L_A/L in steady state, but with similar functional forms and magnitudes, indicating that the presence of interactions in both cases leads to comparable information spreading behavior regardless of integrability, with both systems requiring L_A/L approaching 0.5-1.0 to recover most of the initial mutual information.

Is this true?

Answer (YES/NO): YES